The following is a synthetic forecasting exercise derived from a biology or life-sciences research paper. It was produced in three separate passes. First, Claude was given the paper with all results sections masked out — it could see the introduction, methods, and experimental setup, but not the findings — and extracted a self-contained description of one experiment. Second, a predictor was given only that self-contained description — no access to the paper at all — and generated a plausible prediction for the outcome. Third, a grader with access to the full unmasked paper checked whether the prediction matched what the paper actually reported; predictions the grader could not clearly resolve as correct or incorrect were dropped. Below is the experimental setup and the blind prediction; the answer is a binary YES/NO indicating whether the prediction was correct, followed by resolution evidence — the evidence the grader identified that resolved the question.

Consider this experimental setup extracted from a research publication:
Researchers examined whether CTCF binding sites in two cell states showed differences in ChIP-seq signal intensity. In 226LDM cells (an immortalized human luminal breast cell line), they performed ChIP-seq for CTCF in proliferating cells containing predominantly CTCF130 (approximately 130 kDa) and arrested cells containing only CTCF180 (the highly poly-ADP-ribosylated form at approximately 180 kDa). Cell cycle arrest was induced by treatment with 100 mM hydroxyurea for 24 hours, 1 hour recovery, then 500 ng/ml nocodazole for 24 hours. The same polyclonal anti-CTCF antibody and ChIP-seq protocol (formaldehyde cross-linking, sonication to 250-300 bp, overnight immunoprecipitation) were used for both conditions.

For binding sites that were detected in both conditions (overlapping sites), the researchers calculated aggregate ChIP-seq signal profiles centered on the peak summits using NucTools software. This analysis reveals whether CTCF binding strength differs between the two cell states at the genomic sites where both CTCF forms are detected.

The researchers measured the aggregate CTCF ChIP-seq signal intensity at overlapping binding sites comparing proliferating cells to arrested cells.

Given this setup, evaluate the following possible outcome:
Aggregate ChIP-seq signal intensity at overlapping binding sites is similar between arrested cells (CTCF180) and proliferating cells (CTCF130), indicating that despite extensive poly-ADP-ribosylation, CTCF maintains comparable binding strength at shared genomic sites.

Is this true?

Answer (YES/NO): YES